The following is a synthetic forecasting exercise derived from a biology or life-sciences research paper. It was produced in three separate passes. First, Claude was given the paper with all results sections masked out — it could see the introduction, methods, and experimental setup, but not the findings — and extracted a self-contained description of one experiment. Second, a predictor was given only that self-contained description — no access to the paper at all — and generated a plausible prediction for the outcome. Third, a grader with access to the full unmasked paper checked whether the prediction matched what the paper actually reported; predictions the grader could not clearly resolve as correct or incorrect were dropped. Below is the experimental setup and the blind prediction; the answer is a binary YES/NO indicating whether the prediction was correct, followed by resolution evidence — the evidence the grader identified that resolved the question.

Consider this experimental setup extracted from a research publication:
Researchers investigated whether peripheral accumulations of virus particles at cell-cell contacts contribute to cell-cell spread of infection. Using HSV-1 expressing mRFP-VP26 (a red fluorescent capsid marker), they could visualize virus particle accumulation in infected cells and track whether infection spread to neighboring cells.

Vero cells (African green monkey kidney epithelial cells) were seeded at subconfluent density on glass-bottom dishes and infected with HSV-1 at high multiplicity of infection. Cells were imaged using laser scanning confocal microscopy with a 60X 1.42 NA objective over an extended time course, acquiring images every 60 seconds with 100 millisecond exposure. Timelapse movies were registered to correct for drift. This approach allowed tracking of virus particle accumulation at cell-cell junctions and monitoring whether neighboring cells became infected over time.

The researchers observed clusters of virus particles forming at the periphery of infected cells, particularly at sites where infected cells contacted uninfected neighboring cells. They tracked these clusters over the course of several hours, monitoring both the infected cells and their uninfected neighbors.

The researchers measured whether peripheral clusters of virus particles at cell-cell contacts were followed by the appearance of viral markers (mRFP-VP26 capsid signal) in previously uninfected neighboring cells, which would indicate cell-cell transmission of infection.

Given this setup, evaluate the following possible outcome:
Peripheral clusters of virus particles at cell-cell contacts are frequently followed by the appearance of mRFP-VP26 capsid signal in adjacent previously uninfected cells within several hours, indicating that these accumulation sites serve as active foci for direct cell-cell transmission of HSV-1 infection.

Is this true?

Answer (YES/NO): YES